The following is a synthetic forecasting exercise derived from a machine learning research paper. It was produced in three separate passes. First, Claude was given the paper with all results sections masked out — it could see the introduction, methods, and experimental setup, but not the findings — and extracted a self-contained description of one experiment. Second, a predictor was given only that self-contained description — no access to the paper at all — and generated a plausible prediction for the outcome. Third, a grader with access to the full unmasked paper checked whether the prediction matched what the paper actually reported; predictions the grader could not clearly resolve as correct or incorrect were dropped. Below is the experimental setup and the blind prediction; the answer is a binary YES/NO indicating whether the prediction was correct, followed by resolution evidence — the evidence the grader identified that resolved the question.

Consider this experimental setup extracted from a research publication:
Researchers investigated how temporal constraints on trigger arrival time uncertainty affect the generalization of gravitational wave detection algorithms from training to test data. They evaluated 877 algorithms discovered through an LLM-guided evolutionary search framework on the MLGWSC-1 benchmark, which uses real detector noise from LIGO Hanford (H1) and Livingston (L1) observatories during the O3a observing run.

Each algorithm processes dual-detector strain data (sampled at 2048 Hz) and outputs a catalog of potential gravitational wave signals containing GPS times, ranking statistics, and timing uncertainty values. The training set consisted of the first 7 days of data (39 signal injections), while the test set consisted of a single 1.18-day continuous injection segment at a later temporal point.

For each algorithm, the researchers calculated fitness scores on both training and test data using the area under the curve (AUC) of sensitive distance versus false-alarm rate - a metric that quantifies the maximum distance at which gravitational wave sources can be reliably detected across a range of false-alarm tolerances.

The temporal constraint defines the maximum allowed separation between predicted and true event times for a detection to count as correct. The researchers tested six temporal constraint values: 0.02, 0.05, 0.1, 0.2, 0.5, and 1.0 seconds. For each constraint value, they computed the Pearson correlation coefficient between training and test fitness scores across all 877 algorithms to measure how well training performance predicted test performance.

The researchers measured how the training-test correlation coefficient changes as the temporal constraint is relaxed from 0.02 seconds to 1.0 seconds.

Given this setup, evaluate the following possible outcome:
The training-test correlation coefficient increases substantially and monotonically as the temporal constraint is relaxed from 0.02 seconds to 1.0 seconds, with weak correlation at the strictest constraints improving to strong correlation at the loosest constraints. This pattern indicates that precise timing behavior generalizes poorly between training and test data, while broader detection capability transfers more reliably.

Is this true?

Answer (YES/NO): NO